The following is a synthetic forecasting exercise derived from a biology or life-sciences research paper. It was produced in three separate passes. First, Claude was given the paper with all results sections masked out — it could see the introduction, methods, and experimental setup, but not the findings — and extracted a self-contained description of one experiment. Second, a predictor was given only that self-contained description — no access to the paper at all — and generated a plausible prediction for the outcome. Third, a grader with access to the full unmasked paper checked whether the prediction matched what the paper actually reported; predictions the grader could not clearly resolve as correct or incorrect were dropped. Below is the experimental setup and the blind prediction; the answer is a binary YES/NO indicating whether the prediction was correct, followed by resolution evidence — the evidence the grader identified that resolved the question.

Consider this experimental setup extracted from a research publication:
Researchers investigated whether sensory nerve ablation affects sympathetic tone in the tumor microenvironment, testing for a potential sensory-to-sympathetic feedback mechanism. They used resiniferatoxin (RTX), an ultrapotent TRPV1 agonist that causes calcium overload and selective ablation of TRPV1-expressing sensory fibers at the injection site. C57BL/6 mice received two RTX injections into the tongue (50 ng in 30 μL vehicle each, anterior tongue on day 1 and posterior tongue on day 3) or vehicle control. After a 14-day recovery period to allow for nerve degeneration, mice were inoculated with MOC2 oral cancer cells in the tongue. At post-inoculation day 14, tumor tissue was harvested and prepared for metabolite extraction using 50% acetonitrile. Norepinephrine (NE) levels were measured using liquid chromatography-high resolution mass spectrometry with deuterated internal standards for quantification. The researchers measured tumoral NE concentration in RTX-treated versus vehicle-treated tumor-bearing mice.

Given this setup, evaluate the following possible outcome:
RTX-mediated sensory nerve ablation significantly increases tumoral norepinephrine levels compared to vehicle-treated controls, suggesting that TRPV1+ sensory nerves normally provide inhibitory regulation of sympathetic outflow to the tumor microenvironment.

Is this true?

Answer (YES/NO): NO